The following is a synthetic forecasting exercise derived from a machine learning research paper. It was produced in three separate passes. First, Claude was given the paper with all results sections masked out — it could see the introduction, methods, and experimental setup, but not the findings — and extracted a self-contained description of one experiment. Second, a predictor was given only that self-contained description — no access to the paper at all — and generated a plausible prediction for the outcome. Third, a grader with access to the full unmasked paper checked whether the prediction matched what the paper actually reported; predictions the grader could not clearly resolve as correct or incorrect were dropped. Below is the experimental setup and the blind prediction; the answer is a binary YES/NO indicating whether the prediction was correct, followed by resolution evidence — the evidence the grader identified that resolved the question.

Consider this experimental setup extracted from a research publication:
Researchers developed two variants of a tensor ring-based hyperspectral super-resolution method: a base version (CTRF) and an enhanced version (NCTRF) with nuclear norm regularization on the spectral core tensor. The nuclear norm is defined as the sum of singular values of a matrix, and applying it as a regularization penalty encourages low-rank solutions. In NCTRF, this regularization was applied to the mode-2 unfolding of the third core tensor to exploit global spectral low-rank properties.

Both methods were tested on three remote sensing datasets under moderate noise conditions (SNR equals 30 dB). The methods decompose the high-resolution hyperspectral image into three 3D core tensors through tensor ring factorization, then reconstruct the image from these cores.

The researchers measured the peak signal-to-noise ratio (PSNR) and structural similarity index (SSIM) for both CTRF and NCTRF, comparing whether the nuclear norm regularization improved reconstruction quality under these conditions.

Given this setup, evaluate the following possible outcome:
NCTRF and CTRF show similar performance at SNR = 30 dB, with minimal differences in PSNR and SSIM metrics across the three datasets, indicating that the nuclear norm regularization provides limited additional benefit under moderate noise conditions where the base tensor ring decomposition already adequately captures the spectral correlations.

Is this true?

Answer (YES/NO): YES